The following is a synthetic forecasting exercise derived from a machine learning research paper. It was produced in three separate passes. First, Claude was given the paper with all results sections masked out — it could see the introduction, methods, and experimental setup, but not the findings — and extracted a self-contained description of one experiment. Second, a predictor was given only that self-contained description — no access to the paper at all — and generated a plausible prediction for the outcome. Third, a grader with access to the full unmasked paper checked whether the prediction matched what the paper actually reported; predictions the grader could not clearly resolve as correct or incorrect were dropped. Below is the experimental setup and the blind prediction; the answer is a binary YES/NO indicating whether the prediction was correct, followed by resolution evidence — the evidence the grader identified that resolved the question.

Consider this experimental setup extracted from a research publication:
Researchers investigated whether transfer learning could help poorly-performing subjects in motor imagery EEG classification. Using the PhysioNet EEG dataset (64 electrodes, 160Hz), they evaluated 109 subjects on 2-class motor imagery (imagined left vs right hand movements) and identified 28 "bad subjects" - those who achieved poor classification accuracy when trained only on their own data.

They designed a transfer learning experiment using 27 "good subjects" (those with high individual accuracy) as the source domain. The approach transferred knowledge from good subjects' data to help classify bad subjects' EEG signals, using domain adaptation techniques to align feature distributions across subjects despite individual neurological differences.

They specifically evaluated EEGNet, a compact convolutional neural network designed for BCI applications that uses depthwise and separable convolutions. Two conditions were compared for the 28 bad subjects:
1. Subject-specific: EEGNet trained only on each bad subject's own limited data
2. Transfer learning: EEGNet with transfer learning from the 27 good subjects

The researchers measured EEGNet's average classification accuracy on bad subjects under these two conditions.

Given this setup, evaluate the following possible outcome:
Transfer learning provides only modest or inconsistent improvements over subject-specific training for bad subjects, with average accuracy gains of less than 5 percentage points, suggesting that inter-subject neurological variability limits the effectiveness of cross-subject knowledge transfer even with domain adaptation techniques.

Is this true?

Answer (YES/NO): YES